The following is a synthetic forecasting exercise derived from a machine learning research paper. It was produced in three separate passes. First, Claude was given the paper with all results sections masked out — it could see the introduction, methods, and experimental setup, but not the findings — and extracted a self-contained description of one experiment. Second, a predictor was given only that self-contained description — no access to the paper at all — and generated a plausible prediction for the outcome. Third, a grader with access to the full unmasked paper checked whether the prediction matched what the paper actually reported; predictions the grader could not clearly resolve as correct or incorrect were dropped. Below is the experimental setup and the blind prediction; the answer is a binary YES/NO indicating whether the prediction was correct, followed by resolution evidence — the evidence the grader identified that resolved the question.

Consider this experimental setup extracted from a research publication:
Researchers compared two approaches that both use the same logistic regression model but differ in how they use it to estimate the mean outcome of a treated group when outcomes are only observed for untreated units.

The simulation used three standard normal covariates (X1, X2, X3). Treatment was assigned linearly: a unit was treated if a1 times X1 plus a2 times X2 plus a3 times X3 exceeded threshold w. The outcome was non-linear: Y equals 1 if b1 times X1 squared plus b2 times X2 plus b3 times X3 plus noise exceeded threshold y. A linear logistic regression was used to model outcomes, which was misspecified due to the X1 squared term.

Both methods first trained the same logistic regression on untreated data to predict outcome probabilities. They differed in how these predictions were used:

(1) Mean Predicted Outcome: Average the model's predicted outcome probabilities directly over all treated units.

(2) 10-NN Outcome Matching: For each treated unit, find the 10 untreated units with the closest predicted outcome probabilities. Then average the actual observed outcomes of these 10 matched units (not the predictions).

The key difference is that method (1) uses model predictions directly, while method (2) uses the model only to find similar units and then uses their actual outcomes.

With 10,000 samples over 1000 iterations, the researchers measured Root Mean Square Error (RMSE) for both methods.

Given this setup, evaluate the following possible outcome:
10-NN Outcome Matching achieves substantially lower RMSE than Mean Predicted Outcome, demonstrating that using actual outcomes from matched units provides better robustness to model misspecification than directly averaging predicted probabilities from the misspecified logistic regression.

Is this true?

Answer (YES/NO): NO